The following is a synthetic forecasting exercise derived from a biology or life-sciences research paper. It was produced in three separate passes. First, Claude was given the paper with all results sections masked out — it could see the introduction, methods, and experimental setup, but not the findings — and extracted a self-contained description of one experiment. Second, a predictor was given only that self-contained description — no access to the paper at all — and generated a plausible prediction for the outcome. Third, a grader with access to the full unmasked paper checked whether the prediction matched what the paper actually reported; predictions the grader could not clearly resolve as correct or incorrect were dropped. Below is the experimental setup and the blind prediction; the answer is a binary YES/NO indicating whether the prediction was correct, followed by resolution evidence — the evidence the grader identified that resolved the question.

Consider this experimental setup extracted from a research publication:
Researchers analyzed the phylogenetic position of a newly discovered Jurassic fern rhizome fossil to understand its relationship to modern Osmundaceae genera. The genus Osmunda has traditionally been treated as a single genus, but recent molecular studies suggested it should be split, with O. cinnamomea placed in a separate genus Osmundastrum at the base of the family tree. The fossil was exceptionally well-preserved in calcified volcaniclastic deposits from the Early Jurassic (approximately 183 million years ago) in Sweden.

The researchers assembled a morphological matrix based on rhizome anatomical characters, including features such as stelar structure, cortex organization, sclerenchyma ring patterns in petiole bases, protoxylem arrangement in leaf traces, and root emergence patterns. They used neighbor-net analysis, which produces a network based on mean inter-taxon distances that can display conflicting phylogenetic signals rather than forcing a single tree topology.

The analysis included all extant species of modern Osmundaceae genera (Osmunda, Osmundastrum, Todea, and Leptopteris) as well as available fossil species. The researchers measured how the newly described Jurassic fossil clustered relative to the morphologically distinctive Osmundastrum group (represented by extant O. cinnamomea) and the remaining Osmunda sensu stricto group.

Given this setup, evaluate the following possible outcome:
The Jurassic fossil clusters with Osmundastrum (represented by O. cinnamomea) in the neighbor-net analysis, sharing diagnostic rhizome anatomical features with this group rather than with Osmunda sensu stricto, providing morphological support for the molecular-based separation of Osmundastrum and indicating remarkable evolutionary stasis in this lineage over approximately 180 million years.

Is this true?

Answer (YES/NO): NO